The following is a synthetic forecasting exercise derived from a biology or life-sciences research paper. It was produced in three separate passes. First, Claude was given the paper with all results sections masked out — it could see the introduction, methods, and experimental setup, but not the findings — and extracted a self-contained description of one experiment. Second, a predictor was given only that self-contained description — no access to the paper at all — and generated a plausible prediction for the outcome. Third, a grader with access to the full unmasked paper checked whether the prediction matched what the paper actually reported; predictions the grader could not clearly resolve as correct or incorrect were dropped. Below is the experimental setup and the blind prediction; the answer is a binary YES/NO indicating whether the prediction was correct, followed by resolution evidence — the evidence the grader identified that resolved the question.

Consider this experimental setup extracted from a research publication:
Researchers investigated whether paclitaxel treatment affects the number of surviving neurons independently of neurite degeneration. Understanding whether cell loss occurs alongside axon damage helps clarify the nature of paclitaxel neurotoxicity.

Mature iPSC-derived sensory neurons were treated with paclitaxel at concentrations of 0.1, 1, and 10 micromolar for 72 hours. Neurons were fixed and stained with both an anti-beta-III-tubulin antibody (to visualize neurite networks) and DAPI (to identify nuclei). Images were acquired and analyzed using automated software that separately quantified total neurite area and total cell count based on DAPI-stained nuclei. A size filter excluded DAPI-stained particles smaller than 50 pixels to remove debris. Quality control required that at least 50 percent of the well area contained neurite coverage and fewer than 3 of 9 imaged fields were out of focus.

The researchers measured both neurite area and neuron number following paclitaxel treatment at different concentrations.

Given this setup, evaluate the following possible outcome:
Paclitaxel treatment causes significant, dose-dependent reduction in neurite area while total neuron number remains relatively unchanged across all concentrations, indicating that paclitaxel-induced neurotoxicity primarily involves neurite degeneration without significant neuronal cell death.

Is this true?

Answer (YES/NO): YES